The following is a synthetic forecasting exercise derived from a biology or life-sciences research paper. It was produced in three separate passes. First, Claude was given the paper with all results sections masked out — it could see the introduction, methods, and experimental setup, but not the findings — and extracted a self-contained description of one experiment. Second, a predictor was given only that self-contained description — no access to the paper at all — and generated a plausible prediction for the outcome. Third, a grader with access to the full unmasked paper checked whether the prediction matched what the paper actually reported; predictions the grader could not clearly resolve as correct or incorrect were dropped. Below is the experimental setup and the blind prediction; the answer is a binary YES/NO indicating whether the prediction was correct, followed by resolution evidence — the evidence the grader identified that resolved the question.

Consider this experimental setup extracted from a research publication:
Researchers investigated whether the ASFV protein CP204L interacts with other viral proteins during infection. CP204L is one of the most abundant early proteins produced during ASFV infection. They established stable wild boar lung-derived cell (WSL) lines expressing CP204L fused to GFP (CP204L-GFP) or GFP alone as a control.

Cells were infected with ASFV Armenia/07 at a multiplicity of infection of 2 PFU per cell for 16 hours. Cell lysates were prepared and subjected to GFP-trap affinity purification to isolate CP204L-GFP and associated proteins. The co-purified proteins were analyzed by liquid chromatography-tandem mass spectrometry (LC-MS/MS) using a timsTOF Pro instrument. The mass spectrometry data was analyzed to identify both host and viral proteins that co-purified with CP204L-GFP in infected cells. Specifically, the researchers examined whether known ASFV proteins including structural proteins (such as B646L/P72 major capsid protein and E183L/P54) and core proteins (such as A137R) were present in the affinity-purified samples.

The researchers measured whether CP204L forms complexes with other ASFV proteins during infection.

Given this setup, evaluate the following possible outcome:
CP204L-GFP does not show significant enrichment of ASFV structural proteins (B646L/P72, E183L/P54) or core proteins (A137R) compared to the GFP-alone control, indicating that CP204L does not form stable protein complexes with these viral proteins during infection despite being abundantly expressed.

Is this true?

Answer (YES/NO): NO